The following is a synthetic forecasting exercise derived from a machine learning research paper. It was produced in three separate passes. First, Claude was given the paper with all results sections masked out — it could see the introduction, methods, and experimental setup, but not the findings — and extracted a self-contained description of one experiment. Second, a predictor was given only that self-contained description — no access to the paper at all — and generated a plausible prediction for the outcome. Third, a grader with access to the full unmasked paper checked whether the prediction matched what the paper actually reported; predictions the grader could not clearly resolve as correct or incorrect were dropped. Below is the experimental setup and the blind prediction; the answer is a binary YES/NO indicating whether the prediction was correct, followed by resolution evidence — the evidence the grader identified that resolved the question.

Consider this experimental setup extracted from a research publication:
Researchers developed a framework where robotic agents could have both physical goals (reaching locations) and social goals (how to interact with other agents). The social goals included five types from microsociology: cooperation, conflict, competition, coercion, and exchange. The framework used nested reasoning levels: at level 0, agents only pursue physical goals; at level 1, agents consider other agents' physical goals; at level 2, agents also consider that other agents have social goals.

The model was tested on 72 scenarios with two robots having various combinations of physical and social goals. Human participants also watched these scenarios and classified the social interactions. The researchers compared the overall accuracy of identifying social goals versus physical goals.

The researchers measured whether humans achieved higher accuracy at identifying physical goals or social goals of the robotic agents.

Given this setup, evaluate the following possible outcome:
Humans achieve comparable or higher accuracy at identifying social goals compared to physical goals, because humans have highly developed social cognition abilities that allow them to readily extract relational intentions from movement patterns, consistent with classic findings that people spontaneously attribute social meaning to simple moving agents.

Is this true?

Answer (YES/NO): NO